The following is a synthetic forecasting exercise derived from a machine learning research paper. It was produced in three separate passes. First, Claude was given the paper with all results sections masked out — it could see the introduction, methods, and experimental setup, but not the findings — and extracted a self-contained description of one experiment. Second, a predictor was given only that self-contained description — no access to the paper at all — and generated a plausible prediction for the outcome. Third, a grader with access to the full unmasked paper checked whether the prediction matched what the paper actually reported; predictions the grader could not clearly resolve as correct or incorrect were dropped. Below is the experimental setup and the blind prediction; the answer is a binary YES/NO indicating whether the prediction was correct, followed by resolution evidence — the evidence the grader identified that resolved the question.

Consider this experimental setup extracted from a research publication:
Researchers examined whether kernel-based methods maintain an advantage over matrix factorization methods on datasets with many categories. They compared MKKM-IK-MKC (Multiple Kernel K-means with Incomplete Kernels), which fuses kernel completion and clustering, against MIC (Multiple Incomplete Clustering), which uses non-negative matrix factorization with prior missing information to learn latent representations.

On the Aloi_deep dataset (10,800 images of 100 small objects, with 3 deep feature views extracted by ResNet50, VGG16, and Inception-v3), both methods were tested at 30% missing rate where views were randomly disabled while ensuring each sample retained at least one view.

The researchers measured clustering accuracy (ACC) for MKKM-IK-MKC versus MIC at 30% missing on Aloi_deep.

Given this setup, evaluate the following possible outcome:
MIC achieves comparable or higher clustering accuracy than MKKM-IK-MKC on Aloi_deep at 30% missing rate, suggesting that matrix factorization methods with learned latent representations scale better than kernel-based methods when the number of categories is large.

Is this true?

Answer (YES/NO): NO